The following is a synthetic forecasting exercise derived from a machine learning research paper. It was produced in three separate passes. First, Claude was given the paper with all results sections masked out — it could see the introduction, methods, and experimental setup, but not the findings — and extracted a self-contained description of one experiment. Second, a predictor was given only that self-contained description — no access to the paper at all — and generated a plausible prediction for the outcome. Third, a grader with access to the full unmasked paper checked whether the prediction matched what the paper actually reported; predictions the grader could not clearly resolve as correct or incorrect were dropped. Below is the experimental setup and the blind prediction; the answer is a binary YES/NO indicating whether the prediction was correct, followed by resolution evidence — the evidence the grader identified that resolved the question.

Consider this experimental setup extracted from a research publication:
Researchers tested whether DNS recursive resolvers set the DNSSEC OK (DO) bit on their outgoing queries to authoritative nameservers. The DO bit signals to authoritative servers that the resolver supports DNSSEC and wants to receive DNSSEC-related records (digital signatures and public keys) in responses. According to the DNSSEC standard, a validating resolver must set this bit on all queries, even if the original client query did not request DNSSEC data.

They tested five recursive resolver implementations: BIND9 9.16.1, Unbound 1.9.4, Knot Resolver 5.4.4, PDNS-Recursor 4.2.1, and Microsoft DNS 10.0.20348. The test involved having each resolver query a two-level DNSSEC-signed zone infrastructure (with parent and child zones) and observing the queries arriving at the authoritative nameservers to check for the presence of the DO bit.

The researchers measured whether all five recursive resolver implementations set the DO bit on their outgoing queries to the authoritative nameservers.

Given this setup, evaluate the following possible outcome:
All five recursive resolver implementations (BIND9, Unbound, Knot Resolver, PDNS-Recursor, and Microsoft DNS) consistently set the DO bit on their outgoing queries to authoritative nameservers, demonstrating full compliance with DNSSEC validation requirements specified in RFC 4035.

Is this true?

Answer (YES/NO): YES